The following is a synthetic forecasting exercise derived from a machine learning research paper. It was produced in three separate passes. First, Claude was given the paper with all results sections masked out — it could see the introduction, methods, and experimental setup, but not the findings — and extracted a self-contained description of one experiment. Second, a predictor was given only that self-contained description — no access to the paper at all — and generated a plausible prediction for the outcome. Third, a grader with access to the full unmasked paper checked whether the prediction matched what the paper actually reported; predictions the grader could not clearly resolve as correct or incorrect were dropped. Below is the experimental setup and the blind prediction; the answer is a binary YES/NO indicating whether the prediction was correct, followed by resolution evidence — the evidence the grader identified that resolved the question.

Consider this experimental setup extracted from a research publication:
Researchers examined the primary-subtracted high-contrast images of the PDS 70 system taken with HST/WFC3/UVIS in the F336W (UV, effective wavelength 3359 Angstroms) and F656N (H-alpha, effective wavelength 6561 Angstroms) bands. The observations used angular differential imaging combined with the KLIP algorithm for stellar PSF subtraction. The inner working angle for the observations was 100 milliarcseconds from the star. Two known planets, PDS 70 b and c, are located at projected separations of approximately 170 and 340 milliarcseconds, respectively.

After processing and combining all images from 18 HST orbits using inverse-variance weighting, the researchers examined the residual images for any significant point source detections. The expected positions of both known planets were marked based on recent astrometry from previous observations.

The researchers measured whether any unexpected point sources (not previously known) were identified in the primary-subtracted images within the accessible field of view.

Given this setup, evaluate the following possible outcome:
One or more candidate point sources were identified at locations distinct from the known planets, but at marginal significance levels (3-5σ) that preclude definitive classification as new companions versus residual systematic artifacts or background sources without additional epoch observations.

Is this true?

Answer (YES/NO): NO